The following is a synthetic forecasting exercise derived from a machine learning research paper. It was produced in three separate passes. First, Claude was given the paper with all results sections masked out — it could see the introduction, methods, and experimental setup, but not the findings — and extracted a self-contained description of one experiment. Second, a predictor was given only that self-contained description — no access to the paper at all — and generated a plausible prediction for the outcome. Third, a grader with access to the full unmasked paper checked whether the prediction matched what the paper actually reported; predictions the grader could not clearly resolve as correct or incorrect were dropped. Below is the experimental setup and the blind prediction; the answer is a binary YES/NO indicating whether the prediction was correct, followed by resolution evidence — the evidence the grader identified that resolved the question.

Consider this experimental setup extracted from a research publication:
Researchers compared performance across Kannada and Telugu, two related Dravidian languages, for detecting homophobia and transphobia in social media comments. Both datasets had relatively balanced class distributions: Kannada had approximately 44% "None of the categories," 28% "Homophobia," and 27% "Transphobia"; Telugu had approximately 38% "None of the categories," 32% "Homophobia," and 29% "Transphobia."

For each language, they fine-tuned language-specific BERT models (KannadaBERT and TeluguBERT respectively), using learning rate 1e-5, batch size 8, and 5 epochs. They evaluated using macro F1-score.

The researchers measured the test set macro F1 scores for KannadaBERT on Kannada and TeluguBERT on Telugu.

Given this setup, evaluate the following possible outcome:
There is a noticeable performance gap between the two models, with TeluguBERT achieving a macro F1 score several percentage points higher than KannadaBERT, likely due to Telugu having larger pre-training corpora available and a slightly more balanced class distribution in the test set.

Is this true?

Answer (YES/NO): NO